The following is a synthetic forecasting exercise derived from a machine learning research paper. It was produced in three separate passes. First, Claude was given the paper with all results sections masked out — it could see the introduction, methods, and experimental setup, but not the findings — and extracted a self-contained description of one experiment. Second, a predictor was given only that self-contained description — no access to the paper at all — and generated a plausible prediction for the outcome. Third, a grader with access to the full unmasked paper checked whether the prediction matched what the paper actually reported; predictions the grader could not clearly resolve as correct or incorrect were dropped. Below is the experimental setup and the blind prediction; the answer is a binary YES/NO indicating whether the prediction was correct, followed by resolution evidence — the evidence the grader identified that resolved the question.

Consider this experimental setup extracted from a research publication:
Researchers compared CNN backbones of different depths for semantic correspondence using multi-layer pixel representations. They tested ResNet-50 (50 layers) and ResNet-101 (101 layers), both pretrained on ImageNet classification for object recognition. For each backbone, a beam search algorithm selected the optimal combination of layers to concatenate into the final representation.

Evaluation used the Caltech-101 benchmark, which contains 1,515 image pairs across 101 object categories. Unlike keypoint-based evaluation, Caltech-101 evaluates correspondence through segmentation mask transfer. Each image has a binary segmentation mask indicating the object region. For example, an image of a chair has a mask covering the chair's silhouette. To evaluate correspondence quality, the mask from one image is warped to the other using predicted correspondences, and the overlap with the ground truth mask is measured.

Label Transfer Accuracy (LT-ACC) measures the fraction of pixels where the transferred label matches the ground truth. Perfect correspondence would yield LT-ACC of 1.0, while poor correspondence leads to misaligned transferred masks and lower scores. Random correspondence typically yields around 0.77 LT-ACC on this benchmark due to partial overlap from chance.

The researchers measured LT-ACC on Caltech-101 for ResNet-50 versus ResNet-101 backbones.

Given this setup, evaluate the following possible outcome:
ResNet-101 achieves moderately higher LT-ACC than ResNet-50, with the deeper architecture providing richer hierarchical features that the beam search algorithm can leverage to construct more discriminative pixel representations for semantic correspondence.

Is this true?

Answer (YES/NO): NO